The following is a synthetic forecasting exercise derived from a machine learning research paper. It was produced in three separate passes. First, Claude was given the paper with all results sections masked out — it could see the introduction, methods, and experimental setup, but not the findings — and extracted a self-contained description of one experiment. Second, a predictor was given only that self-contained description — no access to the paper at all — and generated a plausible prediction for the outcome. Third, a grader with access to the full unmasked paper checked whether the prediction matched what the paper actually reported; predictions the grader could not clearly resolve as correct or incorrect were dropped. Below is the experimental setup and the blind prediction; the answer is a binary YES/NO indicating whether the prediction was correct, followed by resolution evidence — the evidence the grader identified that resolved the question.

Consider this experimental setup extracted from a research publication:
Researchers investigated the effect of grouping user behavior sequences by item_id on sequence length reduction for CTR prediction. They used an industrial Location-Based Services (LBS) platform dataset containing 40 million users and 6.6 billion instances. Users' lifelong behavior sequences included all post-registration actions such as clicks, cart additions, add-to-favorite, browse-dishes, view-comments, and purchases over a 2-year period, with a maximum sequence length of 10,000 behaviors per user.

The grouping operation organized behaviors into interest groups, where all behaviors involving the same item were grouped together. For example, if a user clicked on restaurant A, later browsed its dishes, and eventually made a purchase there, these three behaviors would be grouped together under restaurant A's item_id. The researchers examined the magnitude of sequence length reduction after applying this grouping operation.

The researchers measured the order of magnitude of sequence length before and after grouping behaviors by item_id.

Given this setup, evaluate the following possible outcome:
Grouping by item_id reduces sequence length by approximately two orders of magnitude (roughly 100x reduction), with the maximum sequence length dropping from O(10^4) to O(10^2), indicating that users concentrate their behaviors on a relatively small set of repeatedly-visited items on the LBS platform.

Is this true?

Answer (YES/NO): YES